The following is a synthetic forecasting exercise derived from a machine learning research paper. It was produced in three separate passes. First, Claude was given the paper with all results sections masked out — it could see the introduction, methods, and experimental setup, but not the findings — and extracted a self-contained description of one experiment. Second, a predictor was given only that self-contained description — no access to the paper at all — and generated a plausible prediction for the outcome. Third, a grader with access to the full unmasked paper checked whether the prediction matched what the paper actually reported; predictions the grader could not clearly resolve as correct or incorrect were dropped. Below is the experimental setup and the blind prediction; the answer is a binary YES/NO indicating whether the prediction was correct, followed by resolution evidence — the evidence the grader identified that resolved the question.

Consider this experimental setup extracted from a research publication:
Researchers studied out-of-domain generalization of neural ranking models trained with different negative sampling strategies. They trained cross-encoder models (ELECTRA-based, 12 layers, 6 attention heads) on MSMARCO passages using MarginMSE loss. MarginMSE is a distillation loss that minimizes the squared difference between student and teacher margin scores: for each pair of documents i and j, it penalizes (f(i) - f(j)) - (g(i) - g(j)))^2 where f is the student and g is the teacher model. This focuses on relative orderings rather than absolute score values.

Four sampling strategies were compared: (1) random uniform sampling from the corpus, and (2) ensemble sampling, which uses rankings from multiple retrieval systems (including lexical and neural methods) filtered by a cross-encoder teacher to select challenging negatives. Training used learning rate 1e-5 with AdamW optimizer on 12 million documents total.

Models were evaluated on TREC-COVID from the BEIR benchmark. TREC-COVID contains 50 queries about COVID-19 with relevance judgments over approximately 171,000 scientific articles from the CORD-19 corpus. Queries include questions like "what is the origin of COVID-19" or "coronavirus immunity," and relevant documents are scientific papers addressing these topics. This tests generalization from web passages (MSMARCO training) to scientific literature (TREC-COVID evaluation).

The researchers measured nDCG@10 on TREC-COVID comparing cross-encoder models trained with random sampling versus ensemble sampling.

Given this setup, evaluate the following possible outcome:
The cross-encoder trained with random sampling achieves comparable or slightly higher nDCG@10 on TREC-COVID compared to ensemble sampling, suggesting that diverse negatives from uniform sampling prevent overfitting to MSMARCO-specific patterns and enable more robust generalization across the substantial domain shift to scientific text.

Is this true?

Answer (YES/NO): YES